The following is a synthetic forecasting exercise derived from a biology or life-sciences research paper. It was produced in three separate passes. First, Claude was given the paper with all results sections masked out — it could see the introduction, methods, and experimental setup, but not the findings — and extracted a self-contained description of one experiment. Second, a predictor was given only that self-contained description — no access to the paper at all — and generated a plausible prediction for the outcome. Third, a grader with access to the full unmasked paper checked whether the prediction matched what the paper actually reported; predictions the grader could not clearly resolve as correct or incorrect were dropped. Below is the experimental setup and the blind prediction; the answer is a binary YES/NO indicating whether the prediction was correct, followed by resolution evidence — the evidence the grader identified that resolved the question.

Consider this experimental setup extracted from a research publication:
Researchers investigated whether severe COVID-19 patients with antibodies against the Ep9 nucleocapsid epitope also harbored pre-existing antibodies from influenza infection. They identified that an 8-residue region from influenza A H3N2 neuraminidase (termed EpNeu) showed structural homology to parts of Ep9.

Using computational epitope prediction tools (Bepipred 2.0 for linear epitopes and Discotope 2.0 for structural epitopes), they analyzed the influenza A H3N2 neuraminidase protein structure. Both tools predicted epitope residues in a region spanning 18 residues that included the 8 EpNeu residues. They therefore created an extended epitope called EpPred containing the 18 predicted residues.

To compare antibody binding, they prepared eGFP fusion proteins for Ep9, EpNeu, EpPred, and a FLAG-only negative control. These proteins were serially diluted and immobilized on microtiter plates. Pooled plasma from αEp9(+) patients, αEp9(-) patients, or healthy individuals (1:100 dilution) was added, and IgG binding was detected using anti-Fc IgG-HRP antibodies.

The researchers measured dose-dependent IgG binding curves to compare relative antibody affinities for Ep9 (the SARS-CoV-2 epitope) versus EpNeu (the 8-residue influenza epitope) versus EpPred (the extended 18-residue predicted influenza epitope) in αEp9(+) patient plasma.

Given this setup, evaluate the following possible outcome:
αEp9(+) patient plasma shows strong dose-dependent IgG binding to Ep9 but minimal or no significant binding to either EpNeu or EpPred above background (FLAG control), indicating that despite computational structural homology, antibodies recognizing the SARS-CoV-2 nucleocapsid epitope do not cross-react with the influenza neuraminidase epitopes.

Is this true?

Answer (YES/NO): NO